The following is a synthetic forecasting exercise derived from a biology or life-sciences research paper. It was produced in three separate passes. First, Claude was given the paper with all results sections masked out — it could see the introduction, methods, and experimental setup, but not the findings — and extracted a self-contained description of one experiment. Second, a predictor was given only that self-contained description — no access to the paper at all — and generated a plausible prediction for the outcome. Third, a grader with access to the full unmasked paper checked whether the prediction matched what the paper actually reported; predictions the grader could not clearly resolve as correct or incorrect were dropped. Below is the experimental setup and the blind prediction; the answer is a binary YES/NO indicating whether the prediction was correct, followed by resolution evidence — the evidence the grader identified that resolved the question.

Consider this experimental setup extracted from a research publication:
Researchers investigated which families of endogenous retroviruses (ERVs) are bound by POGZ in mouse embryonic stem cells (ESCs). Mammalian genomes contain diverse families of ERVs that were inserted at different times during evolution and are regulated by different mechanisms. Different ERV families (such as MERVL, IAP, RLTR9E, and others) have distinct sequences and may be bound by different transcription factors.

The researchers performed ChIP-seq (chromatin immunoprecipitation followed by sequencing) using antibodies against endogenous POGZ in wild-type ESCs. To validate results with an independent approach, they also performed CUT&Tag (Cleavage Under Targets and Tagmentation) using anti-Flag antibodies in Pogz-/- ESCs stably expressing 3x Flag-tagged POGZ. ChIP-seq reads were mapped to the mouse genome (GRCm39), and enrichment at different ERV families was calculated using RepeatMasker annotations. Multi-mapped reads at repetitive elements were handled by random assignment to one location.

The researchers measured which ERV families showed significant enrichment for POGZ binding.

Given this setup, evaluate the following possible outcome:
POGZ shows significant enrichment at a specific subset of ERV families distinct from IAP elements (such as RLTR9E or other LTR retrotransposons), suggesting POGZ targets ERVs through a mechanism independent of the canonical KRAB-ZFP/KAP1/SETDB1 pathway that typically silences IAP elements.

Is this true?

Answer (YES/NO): NO